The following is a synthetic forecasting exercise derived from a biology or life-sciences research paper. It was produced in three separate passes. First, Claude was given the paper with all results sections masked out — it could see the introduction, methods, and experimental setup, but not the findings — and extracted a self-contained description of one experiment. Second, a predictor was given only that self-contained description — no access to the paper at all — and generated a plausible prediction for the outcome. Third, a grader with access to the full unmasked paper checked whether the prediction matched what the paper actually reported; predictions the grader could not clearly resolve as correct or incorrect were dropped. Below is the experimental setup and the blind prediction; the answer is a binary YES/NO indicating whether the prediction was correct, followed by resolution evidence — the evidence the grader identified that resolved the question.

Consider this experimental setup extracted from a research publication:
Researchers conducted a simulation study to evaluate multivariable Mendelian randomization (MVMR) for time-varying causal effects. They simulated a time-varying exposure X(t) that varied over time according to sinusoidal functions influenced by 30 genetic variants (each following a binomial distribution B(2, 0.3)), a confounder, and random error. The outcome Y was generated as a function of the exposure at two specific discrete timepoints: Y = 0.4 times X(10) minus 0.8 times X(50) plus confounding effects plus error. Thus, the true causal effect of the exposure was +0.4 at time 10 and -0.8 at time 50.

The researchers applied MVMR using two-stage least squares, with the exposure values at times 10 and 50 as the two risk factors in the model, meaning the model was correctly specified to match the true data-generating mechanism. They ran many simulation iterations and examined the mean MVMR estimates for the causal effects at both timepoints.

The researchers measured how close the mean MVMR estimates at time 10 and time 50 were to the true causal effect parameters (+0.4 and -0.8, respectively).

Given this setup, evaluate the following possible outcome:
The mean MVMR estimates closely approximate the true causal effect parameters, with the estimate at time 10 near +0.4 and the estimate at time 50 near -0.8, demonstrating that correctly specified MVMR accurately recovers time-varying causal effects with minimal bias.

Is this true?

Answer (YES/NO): YES